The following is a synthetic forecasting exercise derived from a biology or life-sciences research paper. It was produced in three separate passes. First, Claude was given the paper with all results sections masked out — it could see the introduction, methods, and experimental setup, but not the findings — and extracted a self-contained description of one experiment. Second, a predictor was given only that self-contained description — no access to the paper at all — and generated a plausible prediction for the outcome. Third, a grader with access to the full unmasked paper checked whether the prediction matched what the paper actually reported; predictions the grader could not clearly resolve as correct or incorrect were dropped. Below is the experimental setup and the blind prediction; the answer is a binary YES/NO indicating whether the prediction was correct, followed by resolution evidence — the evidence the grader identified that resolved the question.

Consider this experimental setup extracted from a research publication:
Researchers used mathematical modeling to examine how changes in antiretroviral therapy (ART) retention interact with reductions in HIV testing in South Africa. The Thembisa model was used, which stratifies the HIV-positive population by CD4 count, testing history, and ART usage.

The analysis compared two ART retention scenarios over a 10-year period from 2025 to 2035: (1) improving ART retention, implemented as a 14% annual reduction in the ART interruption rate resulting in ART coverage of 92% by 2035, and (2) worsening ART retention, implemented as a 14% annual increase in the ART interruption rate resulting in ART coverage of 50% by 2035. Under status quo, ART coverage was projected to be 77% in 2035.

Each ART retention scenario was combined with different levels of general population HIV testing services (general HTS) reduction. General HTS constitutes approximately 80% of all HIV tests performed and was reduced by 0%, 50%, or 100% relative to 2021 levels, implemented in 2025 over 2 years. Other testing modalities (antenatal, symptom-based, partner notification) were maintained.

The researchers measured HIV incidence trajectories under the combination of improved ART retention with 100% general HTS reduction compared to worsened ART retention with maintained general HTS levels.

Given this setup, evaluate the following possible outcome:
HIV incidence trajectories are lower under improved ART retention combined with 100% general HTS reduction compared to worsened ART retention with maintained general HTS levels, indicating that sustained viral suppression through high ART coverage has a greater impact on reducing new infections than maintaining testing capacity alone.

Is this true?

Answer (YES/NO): YES